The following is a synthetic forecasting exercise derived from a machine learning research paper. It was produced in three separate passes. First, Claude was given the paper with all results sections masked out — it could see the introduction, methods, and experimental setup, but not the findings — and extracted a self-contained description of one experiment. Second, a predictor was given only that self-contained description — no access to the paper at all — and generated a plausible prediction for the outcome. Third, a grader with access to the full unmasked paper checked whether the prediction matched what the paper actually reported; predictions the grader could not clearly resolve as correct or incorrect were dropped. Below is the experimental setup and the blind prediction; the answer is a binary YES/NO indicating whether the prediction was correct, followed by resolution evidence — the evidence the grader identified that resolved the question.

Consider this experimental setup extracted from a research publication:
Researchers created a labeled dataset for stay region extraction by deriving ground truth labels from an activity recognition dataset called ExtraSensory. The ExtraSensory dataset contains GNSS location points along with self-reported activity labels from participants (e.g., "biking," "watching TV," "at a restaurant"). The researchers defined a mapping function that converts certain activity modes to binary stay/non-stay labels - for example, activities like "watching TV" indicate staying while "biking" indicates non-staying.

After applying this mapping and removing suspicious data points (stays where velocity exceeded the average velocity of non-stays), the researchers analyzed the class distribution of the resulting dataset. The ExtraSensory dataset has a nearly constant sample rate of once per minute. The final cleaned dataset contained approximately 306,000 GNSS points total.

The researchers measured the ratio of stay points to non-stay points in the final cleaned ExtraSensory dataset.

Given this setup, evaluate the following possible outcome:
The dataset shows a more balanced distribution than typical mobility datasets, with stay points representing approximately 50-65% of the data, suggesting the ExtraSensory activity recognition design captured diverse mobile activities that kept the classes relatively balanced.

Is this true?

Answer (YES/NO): NO